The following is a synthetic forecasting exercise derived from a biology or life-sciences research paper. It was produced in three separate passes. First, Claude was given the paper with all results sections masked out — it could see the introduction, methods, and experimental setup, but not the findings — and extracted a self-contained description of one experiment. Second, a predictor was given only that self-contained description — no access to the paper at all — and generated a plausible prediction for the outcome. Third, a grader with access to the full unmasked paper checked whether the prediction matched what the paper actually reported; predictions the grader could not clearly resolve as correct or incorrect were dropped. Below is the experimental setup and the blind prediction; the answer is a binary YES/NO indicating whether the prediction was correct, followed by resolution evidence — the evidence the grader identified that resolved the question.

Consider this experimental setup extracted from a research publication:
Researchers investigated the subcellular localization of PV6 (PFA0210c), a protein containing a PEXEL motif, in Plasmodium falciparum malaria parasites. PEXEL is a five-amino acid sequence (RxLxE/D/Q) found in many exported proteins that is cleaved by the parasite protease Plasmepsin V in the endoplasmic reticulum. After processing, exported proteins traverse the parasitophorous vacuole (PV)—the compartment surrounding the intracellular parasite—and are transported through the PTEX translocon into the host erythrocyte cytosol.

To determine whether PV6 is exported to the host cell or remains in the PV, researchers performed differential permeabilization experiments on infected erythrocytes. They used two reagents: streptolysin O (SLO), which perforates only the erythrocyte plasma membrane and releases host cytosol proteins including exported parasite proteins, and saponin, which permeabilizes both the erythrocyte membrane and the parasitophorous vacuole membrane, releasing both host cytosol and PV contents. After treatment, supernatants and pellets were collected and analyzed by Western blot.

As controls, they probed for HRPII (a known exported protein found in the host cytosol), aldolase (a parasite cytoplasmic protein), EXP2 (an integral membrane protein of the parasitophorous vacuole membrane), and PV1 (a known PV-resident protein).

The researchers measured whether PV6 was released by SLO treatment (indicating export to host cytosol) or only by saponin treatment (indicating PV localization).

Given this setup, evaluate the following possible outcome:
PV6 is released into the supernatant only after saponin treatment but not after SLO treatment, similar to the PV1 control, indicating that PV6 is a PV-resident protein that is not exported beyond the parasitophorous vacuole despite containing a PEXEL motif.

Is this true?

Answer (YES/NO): YES